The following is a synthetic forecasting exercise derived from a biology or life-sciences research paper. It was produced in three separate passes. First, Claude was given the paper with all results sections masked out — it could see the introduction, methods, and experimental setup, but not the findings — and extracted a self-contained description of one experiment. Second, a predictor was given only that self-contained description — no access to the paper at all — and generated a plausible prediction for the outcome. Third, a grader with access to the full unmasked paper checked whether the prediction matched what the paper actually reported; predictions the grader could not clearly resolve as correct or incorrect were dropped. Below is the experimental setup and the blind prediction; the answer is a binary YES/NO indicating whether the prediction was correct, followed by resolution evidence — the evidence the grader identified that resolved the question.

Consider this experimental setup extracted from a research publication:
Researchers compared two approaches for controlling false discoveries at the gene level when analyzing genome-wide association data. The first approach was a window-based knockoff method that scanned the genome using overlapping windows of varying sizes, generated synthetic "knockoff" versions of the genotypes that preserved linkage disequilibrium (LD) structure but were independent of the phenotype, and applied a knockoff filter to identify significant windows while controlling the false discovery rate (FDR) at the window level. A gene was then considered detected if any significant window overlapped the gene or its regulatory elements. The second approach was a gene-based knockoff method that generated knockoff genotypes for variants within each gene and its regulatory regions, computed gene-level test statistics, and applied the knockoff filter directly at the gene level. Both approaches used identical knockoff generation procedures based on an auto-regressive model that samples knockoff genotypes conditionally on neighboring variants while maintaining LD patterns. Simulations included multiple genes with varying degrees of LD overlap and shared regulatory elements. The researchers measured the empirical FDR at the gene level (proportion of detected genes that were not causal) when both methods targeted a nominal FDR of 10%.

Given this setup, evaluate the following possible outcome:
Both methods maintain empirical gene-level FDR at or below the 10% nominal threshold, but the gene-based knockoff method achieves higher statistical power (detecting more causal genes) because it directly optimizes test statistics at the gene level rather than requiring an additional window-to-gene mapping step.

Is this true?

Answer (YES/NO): NO